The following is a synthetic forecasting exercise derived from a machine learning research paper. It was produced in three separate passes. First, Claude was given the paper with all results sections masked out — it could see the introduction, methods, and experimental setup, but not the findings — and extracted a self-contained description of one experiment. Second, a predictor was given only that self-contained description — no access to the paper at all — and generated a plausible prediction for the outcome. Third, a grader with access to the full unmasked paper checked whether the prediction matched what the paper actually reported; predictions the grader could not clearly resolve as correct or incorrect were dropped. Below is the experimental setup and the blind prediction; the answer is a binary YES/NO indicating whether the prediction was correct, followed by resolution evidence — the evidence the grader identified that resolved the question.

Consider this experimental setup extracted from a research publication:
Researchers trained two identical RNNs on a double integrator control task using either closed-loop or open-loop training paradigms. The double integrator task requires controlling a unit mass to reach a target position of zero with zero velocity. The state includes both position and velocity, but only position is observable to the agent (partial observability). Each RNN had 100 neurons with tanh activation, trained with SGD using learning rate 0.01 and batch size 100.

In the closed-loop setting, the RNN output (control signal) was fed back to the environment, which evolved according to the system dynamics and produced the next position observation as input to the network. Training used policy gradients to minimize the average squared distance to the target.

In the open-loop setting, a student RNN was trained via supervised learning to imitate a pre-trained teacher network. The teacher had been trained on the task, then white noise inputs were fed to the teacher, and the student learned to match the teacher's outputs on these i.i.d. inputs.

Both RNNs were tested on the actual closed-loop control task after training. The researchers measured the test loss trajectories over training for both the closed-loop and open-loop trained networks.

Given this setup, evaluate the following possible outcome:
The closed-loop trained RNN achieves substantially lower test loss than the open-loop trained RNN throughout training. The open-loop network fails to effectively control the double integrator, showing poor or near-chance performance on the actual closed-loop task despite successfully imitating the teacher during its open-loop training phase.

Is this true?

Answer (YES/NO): NO